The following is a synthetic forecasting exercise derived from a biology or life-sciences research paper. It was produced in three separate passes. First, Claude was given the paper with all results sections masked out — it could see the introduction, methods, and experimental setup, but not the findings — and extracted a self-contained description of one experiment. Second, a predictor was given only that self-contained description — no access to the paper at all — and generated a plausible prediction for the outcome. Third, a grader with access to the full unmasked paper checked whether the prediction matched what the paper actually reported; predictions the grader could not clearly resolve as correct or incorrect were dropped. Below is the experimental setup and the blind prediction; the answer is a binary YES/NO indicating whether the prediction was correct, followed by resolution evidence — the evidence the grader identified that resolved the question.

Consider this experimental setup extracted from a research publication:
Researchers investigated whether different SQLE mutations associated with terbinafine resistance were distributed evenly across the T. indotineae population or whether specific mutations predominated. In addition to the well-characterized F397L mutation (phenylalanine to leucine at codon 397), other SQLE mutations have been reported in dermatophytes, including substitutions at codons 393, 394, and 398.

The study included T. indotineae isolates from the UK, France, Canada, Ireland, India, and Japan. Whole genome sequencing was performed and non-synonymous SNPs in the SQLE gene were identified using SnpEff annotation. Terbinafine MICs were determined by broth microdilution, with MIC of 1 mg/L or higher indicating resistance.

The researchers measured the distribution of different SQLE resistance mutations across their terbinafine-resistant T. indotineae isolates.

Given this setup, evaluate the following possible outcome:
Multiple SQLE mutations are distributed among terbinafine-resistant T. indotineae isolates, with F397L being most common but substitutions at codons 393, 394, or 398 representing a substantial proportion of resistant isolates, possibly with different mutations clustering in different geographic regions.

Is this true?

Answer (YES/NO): NO